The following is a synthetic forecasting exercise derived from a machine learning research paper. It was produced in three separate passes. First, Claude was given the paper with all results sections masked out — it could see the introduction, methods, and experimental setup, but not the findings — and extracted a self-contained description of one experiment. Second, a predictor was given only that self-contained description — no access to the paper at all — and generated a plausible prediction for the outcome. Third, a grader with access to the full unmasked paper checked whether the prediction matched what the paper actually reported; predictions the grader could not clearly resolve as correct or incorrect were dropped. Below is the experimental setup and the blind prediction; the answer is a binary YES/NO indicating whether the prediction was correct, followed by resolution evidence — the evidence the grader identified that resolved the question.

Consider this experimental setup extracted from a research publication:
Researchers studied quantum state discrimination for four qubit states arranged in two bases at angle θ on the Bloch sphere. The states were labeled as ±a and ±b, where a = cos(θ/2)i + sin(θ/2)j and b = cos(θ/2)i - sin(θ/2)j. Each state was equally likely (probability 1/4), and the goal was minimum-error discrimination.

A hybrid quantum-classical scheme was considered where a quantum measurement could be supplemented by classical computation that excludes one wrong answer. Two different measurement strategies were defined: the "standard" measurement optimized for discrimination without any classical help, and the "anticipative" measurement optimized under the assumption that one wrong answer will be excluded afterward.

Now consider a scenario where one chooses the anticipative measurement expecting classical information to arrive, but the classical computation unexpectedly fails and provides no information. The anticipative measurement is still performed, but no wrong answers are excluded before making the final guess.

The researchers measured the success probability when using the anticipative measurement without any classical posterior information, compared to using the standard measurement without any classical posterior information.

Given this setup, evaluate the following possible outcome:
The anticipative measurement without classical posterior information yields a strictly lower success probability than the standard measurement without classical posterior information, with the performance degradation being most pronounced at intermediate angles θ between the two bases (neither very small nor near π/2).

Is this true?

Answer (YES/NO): NO